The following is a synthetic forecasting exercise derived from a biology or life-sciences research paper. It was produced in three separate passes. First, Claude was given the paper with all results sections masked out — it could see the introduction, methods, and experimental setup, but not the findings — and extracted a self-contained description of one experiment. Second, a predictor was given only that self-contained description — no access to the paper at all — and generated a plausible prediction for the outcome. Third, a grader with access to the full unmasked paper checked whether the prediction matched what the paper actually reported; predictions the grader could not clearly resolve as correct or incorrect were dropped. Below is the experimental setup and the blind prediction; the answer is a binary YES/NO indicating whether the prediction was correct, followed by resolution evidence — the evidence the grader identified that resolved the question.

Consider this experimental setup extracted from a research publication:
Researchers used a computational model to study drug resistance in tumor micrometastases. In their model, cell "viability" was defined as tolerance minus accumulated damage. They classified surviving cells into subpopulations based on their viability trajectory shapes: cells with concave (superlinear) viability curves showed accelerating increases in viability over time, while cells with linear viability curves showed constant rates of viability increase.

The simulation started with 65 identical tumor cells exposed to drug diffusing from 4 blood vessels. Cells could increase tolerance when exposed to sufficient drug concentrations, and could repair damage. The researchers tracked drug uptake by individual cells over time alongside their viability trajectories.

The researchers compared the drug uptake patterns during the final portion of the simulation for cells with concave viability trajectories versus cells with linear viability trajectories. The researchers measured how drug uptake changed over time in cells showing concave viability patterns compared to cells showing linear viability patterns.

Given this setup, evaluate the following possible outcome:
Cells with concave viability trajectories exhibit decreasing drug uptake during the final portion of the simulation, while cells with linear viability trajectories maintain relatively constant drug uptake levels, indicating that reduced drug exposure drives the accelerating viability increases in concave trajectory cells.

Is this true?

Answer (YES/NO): YES